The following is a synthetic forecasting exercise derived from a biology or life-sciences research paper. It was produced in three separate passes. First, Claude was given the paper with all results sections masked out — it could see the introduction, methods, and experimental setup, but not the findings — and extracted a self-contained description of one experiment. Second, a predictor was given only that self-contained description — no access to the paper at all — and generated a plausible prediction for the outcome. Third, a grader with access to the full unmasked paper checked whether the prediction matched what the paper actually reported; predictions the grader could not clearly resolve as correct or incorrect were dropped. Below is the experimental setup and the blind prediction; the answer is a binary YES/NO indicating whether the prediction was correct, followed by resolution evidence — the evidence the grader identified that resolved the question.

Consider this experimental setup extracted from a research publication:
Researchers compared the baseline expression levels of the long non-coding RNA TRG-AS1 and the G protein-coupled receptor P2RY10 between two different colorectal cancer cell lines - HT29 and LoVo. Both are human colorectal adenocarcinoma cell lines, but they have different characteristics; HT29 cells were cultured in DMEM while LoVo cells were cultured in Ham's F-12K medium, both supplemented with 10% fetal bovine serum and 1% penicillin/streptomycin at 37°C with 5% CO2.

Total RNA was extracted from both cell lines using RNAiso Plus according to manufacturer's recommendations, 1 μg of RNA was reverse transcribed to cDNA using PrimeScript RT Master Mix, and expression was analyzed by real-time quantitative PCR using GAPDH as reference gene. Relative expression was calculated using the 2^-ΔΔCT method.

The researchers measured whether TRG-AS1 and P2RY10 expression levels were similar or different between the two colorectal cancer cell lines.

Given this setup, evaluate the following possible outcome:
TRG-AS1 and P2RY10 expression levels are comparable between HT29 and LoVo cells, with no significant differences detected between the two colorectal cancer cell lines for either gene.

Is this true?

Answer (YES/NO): NO